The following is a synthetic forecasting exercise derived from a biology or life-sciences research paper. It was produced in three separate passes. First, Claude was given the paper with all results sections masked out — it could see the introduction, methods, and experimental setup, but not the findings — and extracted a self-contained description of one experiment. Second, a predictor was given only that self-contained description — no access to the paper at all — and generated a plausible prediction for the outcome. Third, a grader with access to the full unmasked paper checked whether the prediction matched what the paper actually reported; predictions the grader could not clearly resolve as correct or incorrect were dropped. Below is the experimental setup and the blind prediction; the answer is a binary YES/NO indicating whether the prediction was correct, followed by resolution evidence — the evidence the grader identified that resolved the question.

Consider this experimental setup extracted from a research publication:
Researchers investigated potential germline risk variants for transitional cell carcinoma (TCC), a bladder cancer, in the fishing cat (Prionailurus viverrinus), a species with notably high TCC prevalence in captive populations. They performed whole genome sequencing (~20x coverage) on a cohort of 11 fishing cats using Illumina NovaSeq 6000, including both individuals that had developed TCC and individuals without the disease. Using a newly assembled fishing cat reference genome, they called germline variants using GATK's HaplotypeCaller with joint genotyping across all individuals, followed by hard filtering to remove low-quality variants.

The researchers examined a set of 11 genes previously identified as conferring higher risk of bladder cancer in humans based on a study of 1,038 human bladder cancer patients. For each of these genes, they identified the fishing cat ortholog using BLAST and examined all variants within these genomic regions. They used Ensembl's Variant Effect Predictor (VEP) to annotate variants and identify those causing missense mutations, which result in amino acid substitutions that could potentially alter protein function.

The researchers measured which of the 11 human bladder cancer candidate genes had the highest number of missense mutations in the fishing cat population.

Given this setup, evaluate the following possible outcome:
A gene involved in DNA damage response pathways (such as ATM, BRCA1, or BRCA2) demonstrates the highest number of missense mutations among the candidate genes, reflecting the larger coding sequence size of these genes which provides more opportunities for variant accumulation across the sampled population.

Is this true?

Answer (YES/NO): NO